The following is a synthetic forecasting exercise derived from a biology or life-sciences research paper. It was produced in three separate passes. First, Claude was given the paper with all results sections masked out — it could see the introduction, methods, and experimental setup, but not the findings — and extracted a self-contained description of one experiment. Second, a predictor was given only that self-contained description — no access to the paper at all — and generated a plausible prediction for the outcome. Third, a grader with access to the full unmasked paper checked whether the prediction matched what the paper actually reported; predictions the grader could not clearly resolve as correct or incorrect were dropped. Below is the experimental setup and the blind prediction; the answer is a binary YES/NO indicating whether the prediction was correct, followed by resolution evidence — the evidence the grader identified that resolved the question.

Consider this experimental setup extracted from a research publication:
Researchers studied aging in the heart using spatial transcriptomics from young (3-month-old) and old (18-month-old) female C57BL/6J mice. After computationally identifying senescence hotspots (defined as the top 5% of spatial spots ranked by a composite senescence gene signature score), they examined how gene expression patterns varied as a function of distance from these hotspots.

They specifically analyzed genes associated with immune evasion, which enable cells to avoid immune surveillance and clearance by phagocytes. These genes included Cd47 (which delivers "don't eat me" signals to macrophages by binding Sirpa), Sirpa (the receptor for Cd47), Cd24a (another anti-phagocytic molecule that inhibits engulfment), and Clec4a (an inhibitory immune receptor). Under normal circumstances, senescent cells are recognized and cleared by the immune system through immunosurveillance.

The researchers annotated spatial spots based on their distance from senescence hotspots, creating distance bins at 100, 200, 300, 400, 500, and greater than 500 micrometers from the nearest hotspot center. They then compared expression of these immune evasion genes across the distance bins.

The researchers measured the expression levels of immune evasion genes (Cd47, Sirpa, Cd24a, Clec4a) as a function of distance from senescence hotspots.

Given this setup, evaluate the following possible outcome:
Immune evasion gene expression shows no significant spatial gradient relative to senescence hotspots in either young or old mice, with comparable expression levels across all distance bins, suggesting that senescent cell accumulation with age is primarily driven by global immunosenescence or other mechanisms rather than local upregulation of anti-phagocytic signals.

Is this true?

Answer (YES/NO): NO